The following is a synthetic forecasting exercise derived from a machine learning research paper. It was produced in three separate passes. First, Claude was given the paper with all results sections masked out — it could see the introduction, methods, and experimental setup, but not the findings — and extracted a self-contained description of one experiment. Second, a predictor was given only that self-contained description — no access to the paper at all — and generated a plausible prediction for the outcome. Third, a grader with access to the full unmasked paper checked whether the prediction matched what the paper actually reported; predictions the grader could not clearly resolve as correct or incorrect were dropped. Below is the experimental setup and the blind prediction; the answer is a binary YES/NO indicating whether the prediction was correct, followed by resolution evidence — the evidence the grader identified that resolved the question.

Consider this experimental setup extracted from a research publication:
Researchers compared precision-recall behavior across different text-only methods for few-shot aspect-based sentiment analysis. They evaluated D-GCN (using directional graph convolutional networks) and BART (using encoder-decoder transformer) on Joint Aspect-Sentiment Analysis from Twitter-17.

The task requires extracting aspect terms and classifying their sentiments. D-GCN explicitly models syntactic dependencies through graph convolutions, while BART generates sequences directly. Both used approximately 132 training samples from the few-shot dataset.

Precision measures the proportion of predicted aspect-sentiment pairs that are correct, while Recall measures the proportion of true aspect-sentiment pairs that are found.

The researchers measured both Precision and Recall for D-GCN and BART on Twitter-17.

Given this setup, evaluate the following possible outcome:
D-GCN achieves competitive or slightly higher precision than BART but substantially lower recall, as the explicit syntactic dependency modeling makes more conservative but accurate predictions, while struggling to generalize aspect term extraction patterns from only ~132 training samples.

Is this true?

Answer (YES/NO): NO